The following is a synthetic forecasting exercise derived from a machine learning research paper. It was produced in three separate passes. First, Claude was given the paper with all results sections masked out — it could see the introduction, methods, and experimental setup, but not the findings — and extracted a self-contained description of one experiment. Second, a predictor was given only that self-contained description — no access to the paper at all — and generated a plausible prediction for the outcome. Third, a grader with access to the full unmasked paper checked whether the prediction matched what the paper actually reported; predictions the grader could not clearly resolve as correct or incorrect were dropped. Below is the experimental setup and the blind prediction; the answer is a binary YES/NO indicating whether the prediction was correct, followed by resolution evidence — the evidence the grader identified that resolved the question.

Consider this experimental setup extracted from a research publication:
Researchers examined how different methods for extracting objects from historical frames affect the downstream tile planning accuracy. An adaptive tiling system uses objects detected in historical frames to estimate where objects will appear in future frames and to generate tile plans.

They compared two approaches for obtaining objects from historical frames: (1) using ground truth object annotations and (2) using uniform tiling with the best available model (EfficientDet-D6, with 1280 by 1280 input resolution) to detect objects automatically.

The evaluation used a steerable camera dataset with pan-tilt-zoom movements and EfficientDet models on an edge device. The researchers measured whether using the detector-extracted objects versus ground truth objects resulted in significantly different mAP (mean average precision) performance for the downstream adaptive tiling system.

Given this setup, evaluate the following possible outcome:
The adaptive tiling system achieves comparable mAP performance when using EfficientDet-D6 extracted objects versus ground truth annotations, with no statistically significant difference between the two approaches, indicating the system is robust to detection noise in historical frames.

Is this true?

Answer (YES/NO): YES